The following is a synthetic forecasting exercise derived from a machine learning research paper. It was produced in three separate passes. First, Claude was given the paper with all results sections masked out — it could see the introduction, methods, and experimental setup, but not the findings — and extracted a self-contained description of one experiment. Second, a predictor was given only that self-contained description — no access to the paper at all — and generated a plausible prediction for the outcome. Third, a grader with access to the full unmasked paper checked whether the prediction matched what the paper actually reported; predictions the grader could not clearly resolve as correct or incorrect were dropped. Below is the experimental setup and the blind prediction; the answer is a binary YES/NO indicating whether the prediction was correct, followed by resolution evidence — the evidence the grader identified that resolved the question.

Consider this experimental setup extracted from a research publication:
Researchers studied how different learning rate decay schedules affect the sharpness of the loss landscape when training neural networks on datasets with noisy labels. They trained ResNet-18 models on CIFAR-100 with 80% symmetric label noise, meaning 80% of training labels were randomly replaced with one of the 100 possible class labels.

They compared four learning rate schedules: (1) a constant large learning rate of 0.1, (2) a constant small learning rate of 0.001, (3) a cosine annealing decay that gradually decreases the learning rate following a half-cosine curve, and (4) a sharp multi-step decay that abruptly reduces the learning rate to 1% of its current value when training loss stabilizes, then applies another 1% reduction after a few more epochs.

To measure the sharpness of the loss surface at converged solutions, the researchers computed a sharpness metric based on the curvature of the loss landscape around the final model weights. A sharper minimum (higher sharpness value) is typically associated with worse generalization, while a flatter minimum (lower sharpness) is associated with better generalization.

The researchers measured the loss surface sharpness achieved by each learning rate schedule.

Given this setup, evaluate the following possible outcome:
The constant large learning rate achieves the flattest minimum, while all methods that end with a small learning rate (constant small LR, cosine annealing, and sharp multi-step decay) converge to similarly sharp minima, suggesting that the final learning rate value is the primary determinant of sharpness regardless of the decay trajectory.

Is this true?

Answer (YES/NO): NO